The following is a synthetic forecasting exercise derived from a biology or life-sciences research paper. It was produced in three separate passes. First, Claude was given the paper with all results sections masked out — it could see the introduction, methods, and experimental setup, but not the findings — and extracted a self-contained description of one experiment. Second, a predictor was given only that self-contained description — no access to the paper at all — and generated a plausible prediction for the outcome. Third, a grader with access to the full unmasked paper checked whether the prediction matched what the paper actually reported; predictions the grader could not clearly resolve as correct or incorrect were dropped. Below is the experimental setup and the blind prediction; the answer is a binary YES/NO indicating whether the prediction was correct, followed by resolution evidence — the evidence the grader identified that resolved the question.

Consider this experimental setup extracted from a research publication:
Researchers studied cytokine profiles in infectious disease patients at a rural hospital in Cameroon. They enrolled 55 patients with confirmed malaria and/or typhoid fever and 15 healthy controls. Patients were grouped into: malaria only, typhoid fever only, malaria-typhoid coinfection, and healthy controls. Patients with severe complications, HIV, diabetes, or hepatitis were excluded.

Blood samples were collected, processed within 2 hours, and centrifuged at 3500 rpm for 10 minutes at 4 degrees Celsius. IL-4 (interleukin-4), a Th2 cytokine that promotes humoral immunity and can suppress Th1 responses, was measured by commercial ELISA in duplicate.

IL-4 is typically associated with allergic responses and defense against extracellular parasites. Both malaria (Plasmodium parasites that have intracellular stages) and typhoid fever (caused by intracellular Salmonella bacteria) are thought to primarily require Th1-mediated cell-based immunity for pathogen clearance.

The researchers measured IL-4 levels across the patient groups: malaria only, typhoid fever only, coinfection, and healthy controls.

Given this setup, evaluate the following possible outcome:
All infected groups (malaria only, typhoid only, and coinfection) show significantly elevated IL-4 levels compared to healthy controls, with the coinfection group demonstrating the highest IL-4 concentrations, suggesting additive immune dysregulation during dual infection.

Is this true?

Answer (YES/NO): NO